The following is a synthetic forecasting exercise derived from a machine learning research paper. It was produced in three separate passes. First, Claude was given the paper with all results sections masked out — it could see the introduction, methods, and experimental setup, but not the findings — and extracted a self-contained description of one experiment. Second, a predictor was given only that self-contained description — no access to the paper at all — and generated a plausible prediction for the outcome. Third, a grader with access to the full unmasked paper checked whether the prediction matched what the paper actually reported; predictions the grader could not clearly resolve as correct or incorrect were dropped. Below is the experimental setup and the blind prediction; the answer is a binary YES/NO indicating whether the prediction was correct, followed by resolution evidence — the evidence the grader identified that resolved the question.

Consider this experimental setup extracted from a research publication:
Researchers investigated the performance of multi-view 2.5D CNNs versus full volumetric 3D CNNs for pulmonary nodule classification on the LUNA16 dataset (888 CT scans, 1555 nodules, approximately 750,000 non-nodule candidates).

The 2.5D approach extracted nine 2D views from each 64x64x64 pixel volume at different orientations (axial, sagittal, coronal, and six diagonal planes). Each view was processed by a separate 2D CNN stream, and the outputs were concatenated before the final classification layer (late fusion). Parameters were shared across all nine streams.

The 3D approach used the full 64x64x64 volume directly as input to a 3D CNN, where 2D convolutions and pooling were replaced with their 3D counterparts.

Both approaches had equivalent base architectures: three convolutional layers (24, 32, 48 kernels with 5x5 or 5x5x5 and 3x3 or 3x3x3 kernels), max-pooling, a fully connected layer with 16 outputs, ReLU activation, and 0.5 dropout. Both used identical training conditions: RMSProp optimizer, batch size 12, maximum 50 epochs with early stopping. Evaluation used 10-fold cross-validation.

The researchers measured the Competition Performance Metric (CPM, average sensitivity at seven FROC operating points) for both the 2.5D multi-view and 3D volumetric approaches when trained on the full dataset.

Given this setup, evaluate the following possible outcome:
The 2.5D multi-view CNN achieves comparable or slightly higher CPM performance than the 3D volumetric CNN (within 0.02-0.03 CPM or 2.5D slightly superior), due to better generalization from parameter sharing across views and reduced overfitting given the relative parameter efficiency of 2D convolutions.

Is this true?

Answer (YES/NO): NO